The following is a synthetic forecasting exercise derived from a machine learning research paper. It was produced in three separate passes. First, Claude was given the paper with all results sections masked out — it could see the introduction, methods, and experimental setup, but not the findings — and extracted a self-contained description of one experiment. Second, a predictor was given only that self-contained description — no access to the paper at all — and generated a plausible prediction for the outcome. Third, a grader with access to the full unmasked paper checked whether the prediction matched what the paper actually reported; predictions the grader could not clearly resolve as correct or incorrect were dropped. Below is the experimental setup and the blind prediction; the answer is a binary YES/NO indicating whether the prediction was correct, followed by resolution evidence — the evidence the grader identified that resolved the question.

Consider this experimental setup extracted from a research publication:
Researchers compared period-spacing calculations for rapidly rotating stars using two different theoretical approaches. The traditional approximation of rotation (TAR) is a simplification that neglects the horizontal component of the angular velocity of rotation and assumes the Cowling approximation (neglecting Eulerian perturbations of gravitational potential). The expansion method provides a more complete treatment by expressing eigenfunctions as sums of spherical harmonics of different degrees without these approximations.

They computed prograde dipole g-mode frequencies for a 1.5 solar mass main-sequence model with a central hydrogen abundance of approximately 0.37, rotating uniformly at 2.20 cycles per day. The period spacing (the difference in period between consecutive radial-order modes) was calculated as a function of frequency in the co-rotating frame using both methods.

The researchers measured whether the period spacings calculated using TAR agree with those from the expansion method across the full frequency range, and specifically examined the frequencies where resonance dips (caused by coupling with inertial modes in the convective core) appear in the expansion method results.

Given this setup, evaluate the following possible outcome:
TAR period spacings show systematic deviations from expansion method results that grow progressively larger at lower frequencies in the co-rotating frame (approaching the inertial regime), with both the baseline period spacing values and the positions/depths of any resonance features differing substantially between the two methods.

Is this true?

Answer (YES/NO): NO